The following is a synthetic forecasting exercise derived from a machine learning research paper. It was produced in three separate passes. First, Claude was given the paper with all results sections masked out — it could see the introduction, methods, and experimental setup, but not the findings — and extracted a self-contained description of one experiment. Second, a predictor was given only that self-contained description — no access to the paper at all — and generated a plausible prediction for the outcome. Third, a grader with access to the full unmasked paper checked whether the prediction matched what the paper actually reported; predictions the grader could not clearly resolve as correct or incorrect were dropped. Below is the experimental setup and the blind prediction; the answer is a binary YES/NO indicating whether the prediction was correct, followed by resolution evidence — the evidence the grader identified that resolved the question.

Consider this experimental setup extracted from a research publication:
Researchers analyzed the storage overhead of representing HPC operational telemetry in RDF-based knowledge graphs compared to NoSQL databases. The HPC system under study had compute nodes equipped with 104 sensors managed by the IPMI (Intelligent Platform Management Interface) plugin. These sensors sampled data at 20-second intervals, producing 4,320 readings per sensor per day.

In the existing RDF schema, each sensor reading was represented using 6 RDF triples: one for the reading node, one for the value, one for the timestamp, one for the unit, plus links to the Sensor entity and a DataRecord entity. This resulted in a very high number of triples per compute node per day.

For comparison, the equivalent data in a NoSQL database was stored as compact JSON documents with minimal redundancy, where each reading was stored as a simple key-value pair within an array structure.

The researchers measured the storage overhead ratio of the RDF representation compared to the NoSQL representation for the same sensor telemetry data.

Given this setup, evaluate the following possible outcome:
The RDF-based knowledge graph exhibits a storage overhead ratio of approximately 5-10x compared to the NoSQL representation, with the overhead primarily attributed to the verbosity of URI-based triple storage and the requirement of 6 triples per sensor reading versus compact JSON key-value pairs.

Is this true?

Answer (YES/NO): NO